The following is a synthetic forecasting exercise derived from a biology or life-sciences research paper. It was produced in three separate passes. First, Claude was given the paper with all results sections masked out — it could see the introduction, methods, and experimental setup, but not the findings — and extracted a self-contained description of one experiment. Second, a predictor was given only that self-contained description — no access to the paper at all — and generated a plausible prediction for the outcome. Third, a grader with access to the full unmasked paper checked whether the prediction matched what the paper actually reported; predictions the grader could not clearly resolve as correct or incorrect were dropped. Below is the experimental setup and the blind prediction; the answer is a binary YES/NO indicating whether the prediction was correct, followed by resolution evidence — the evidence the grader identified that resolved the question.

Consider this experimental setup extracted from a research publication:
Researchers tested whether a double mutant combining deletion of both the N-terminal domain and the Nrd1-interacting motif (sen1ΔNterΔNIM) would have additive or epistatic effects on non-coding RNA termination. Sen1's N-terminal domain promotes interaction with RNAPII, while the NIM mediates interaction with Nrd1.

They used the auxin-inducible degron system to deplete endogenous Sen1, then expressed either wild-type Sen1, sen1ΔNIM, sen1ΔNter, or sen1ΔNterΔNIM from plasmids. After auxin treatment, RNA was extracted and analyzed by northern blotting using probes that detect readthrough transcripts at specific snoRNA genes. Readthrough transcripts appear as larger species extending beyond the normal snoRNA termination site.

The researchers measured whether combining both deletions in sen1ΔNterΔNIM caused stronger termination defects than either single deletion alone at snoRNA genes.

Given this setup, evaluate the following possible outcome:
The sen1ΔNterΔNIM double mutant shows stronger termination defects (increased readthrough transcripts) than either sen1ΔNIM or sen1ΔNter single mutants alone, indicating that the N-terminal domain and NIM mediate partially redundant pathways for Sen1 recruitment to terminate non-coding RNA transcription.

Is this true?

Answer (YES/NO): NO